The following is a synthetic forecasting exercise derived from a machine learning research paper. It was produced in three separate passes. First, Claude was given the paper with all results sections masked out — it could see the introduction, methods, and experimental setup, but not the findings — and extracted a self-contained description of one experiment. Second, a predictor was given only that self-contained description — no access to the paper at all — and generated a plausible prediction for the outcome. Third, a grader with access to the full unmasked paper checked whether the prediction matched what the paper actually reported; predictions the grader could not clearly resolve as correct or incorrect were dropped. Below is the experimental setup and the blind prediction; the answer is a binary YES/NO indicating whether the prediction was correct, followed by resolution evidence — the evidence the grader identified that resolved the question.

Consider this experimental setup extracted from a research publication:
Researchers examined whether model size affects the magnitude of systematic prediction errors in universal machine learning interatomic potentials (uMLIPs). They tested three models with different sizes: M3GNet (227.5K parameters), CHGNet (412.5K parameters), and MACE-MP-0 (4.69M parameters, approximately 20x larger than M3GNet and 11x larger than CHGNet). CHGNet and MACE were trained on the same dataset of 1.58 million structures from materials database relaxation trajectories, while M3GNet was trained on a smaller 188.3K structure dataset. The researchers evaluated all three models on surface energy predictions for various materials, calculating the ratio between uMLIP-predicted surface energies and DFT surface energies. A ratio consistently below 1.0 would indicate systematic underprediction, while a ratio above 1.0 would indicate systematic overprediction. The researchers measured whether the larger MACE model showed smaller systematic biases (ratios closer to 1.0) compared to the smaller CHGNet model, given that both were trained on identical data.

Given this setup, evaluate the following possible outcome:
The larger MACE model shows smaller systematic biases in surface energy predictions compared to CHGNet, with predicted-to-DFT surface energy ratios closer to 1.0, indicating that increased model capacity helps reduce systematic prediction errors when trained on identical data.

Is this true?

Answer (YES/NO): YES